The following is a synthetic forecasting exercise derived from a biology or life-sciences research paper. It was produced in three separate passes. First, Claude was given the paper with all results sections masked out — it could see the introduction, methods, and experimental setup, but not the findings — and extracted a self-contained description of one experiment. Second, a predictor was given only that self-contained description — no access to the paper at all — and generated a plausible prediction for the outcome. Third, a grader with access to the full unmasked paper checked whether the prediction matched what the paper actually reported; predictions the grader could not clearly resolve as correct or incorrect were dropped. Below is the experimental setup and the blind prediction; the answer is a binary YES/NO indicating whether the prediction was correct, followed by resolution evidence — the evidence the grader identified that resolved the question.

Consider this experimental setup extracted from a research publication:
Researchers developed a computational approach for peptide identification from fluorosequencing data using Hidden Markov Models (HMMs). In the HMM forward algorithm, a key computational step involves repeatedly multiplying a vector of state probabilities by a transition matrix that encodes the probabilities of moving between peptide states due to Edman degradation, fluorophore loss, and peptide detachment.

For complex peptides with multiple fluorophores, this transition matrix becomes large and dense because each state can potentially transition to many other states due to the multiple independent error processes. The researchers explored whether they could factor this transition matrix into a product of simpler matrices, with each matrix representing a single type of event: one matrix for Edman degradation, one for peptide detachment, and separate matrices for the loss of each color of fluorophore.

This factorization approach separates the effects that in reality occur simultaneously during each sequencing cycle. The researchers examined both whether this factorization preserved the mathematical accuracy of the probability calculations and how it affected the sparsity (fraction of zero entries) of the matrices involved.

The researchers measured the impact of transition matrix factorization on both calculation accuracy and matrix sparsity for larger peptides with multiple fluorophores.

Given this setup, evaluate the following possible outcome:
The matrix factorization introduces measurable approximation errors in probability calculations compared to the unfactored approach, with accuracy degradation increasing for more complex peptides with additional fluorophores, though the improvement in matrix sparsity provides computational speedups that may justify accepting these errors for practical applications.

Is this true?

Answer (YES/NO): NO